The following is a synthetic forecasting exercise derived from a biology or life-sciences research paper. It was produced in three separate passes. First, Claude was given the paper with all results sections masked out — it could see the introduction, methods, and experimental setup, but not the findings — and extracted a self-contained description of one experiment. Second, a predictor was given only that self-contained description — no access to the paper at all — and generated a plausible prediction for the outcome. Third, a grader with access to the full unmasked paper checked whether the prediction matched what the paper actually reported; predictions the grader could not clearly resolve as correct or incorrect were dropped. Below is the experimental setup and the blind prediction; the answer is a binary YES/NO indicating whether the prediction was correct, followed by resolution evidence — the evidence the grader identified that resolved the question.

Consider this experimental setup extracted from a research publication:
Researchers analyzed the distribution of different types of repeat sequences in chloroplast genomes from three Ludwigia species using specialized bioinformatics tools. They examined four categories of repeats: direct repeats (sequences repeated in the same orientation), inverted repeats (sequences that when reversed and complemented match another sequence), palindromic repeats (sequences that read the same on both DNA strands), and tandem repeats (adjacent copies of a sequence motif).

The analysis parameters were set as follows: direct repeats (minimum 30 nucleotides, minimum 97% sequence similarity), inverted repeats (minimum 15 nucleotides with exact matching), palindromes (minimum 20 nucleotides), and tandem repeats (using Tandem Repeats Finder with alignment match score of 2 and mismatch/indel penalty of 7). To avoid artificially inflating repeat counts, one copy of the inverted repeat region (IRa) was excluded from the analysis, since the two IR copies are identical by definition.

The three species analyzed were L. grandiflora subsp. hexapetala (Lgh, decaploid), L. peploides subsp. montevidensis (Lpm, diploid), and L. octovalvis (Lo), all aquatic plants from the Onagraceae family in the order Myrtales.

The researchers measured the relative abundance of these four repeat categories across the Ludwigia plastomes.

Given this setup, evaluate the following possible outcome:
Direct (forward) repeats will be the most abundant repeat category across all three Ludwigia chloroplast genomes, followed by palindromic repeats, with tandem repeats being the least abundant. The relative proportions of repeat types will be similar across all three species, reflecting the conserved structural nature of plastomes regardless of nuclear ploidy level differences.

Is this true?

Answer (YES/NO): NO